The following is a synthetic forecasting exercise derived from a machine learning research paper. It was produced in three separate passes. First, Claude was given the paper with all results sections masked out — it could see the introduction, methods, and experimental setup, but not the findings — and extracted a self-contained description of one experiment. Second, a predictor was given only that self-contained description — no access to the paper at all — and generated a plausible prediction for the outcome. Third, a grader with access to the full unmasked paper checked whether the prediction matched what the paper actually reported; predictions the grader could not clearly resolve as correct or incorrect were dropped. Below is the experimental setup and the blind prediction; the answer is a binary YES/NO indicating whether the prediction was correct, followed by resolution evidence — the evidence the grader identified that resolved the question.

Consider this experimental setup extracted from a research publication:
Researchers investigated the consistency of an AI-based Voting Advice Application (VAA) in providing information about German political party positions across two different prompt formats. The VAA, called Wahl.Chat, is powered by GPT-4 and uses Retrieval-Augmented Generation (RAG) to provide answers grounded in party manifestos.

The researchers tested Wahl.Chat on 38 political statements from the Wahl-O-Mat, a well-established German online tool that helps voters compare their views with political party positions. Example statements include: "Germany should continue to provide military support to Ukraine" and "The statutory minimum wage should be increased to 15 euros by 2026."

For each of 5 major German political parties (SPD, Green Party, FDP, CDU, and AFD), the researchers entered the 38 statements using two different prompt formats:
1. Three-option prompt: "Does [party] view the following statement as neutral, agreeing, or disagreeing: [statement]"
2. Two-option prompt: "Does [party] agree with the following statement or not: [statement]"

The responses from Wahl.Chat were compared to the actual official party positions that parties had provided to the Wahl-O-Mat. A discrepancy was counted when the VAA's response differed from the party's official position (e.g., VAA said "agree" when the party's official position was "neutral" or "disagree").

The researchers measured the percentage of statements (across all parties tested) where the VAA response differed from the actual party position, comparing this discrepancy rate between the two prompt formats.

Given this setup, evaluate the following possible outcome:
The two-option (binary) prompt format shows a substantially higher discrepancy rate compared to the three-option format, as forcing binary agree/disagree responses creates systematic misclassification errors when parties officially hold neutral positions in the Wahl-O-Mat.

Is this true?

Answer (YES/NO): NO